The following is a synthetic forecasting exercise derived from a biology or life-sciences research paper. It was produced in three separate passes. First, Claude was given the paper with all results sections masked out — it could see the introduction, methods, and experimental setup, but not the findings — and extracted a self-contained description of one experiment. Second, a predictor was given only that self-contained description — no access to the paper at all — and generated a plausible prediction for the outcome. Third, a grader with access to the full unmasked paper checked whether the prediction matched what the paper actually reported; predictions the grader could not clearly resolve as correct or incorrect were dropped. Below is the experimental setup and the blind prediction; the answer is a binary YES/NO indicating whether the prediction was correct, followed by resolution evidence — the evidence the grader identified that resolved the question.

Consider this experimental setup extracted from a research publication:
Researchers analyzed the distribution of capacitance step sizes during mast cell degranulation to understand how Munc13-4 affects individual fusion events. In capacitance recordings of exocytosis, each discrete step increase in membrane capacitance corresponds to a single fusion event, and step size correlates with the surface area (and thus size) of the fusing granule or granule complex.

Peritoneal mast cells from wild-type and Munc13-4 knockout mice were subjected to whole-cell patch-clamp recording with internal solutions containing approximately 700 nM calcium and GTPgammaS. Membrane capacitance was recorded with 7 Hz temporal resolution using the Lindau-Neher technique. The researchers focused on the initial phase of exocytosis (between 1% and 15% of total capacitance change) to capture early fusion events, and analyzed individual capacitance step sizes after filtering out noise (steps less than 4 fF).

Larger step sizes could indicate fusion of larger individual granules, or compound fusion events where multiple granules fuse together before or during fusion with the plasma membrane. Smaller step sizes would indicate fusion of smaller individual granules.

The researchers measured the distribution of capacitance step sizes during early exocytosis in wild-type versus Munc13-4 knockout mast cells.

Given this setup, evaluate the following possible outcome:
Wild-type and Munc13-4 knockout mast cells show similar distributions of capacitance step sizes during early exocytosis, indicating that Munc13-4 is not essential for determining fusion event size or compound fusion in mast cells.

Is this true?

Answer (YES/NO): NO